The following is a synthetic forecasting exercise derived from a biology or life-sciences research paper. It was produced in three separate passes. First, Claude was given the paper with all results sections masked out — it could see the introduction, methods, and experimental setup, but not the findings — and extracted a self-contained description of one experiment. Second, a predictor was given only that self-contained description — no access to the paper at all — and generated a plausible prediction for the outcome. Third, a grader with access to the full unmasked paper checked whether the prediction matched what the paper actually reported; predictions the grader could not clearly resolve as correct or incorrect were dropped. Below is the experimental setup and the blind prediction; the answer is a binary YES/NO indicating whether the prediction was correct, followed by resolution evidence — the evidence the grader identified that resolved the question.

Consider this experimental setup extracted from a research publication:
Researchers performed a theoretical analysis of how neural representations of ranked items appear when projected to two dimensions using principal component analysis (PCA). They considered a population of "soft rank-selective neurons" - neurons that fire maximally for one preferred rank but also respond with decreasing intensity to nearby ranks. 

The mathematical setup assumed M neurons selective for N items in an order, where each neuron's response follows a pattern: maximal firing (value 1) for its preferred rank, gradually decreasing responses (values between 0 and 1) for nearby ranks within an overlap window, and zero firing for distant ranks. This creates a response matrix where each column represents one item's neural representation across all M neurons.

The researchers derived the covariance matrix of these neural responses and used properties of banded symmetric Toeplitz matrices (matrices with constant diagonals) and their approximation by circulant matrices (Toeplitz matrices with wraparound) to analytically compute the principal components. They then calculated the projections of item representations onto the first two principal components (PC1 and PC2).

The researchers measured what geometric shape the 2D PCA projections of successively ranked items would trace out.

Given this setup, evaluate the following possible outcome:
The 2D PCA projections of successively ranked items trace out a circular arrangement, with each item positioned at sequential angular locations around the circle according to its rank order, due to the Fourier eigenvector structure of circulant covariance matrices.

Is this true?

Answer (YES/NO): NO